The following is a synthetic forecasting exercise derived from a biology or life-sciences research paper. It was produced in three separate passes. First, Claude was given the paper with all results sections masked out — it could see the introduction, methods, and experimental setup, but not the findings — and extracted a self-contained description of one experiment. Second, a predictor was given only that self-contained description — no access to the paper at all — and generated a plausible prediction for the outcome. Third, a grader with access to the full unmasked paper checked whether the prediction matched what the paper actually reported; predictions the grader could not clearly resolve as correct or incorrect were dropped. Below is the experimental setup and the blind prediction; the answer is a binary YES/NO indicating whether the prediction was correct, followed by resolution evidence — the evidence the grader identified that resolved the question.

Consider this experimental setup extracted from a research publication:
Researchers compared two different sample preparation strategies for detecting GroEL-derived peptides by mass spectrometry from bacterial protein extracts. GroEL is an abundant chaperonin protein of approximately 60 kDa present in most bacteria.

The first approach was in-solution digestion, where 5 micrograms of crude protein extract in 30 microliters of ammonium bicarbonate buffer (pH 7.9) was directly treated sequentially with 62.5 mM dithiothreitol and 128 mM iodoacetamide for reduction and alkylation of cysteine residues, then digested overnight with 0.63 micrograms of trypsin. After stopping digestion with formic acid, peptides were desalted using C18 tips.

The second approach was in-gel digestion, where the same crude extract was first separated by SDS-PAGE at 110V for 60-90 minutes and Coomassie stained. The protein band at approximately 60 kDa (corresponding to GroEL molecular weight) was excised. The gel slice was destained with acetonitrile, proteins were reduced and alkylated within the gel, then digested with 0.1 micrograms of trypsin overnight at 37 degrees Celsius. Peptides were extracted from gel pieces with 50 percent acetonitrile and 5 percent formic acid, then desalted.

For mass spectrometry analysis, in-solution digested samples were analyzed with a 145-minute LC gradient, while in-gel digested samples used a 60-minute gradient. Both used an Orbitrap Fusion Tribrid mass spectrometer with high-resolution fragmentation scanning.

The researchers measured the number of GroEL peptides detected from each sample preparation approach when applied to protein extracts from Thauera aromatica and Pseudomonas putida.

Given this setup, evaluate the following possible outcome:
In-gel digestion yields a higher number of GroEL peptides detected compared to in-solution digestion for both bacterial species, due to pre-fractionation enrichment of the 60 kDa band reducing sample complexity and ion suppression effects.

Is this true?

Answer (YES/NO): YES